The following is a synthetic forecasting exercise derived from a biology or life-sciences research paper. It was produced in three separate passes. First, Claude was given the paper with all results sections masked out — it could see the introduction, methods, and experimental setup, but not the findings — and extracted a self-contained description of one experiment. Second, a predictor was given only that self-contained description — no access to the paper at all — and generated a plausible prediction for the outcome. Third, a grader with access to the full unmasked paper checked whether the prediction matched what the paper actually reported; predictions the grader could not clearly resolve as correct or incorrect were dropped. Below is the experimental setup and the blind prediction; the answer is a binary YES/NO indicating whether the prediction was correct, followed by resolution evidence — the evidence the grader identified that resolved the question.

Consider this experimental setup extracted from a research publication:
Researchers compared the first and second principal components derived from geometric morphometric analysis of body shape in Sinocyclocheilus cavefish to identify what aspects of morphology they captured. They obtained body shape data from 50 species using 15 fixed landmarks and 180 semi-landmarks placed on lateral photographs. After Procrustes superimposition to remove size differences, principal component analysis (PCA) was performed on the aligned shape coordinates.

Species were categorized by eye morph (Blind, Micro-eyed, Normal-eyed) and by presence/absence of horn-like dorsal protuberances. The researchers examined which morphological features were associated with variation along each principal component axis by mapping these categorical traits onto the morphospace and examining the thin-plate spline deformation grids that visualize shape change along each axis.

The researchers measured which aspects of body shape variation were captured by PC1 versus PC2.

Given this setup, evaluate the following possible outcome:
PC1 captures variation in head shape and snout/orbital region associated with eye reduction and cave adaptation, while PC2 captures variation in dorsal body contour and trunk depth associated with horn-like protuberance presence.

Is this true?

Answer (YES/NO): NO